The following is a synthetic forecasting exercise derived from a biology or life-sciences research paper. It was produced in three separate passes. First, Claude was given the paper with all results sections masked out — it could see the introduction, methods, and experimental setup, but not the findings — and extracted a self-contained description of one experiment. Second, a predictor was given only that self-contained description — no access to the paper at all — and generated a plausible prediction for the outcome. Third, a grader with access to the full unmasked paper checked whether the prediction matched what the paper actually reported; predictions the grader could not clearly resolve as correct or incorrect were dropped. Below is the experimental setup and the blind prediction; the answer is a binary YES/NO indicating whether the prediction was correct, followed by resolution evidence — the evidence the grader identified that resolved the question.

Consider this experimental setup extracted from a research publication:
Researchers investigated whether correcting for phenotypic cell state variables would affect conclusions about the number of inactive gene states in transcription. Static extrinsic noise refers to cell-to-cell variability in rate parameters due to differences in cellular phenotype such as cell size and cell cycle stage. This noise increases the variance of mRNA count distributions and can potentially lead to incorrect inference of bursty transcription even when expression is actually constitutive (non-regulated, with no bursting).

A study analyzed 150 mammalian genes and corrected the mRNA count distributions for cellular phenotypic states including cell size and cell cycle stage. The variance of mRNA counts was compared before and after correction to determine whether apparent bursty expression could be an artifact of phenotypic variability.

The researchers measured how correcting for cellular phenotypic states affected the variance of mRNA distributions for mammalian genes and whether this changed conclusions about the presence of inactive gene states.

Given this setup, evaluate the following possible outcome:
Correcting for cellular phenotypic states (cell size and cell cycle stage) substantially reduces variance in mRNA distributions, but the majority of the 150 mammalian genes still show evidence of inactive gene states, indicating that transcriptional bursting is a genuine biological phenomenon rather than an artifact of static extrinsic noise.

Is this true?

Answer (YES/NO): NO